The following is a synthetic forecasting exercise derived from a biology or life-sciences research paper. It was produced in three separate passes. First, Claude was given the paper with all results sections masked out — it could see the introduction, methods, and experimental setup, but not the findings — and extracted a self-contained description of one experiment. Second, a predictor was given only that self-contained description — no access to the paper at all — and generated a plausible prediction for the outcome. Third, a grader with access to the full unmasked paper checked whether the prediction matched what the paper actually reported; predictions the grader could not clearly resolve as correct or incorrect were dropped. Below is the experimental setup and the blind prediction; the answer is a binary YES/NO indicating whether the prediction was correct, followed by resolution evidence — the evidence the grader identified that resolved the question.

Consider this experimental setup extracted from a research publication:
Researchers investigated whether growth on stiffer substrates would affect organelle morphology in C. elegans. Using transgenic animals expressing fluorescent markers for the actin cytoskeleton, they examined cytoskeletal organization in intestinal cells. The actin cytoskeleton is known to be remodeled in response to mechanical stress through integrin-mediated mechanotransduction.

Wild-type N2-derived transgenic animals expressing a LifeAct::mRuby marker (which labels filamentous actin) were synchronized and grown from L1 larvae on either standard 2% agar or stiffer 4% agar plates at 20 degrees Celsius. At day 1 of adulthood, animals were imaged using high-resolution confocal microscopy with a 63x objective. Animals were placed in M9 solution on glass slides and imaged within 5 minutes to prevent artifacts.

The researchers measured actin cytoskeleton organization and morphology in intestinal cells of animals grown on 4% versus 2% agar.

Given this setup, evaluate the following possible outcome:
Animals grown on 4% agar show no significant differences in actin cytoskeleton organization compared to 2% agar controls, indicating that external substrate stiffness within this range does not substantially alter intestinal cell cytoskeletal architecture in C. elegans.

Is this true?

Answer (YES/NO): YES